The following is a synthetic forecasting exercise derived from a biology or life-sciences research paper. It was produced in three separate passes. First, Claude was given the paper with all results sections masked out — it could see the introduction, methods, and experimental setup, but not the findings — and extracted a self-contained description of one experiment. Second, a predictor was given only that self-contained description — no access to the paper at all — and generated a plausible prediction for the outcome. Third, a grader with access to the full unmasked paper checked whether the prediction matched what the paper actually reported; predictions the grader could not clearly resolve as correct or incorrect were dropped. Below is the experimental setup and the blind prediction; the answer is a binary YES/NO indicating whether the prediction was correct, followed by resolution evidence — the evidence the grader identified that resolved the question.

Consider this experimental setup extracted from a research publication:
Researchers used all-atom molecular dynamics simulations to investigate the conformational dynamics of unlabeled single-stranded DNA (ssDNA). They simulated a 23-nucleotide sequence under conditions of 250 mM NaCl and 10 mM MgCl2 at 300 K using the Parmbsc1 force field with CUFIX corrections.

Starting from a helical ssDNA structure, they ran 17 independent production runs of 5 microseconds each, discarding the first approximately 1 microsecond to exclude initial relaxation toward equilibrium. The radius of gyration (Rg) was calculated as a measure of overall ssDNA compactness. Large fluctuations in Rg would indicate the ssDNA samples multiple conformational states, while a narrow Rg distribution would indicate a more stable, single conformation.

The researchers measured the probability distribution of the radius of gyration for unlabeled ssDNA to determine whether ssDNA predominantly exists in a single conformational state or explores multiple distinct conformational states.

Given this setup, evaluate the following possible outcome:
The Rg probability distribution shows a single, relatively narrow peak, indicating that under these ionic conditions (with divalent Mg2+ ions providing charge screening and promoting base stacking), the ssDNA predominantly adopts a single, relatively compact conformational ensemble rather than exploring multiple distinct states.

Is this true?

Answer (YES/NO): NO